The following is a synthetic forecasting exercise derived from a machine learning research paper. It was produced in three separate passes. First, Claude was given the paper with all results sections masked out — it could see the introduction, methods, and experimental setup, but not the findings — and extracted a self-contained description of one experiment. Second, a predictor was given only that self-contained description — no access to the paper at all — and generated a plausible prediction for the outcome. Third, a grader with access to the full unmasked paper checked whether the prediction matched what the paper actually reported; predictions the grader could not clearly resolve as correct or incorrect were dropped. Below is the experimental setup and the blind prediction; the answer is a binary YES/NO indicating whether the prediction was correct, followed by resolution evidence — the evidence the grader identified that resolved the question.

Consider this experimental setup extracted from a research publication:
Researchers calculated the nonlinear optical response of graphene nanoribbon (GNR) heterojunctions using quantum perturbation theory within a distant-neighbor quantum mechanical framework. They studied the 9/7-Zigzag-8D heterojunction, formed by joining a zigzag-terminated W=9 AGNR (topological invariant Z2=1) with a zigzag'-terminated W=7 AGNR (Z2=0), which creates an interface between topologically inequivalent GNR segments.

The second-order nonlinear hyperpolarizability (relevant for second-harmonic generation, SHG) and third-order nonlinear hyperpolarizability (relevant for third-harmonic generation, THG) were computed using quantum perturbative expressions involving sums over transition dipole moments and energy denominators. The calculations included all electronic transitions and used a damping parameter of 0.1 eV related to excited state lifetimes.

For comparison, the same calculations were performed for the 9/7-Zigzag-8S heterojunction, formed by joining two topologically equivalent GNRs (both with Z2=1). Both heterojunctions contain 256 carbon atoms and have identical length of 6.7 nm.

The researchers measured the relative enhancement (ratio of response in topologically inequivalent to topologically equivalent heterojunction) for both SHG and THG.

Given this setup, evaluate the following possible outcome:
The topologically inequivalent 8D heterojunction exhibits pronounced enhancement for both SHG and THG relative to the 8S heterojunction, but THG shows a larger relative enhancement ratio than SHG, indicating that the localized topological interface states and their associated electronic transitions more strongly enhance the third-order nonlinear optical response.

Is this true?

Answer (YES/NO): YES